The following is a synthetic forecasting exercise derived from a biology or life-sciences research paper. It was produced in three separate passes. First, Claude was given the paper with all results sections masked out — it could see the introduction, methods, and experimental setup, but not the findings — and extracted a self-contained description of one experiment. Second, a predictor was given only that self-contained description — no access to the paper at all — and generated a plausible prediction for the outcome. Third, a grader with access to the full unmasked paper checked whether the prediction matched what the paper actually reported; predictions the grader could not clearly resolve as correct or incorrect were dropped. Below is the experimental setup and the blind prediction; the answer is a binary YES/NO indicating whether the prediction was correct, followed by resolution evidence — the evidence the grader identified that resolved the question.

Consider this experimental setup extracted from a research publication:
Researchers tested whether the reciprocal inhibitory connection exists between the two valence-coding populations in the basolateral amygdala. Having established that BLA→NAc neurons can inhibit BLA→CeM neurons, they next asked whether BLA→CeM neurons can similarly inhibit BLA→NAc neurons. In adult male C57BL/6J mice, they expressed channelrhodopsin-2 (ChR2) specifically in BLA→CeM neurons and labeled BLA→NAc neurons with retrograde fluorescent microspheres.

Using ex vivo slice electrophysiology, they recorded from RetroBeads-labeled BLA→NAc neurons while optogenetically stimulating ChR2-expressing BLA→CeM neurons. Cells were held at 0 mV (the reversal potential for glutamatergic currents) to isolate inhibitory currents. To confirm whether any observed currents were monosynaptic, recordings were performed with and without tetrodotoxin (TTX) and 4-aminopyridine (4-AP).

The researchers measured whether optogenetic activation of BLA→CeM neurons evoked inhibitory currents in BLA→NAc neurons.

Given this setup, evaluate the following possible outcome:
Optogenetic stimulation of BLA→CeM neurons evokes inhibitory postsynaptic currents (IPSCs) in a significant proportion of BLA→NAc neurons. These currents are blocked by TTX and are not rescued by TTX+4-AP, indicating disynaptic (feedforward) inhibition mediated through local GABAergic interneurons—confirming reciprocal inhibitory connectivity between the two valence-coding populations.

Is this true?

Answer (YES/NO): YES